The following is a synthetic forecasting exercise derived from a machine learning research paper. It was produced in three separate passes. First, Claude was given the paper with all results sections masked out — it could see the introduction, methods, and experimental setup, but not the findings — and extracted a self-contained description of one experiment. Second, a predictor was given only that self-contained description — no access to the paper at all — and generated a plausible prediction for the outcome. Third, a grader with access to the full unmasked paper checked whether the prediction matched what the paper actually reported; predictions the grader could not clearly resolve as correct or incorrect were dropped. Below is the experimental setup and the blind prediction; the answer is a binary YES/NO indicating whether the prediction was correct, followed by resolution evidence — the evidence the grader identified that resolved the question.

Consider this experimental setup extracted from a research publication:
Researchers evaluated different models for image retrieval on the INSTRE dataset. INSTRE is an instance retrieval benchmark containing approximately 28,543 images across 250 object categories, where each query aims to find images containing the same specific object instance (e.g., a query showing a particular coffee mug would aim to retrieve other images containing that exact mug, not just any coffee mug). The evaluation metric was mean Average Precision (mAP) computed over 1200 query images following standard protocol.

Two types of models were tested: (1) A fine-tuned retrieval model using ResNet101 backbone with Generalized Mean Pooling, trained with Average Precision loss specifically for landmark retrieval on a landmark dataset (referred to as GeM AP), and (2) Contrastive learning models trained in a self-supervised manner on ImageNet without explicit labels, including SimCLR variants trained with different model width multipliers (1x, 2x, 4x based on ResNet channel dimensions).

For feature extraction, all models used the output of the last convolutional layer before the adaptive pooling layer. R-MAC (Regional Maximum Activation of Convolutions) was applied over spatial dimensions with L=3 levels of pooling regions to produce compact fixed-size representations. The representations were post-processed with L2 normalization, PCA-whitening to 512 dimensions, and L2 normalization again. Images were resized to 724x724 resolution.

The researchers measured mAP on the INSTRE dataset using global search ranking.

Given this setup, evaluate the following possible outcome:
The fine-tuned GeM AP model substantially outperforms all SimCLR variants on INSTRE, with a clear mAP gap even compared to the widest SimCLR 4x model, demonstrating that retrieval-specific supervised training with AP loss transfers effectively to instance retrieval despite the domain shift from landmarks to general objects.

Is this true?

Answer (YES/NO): NO